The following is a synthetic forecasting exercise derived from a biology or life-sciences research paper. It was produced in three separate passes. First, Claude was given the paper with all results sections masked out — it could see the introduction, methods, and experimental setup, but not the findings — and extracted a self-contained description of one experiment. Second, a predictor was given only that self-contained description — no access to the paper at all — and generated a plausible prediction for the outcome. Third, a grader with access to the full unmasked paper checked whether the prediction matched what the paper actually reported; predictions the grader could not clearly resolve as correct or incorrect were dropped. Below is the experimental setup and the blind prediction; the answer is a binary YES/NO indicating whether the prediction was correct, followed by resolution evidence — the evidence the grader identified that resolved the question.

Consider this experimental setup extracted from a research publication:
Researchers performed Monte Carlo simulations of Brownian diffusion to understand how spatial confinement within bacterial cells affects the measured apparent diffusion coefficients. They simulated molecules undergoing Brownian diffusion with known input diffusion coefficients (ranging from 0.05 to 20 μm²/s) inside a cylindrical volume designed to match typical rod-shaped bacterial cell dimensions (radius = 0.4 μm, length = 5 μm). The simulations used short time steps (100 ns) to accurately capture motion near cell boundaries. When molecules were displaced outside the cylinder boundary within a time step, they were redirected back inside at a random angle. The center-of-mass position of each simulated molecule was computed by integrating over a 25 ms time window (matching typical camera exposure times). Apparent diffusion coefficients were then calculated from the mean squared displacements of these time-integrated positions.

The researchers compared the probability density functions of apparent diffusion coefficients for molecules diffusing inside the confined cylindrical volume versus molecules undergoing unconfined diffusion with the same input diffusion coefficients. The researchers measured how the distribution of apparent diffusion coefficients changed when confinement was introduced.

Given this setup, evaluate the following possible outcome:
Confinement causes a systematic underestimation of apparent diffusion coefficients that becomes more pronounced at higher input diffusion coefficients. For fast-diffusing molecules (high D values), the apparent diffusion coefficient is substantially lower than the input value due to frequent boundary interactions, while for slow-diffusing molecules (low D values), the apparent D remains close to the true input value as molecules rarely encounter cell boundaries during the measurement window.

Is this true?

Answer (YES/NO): YES